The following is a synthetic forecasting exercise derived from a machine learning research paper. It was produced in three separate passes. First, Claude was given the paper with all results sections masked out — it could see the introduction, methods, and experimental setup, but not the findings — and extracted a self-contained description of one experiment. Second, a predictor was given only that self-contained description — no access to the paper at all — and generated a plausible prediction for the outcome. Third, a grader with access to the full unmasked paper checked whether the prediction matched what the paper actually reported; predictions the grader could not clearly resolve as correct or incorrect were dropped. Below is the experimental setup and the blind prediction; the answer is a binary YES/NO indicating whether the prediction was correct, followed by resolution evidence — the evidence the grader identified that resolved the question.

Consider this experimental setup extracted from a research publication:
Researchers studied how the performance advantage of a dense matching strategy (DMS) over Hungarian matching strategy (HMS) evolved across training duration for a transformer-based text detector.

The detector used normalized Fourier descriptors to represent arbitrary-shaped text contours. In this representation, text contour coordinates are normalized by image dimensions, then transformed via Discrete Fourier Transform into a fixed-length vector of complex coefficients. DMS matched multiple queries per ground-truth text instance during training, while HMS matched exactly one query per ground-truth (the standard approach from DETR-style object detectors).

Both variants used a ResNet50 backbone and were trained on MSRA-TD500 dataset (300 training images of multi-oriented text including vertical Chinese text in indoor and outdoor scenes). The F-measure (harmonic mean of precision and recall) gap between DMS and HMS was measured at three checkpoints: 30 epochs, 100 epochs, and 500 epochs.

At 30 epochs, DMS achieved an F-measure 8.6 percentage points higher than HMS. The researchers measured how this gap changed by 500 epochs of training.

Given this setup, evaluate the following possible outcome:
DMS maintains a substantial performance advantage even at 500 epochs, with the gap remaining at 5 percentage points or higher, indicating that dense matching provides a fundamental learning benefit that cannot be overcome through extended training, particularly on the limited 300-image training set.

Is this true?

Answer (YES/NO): NO